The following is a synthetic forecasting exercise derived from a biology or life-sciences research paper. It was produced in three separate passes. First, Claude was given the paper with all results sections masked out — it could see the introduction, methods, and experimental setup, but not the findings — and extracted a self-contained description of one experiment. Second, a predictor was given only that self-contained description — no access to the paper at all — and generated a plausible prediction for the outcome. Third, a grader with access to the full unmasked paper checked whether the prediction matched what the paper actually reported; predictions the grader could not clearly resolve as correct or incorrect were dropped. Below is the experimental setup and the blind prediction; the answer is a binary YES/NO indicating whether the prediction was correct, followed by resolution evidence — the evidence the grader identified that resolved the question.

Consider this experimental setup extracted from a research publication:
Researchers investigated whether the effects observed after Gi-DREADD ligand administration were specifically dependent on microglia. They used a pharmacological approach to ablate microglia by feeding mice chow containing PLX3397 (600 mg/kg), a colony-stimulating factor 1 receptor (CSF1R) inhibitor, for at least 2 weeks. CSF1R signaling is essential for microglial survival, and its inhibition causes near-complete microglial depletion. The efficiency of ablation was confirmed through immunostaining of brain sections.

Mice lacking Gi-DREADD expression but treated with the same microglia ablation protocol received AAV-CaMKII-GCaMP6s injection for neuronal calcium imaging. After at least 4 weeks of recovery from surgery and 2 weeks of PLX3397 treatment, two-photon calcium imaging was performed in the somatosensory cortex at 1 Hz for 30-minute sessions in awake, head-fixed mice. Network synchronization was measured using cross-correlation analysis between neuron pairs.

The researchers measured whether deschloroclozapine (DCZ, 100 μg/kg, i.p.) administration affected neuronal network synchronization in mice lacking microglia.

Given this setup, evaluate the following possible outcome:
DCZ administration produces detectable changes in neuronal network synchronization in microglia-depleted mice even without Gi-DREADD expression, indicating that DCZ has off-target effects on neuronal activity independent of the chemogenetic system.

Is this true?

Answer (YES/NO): NO